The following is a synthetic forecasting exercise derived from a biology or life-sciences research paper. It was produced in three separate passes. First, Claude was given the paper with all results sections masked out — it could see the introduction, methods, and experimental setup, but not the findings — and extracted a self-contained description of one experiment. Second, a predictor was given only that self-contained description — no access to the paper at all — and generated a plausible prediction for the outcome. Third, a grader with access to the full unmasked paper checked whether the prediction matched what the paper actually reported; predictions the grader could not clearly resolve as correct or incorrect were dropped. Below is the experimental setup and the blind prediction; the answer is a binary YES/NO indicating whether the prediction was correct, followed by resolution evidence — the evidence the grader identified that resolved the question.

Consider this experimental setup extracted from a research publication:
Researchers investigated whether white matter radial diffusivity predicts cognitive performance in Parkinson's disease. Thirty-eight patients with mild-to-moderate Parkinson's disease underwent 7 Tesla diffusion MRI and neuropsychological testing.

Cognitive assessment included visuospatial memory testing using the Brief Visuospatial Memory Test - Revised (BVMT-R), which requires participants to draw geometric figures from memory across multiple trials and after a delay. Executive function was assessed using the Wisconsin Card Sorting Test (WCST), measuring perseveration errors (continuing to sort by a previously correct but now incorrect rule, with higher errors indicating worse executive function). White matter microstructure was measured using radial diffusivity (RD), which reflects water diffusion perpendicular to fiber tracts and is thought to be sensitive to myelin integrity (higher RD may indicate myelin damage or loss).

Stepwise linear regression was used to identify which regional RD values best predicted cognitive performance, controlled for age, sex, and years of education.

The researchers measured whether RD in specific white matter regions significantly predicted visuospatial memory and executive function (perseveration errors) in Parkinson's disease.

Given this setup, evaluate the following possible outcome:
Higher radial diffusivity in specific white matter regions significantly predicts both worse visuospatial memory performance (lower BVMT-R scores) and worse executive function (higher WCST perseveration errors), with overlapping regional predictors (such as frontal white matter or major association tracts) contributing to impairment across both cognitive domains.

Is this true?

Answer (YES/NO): NO